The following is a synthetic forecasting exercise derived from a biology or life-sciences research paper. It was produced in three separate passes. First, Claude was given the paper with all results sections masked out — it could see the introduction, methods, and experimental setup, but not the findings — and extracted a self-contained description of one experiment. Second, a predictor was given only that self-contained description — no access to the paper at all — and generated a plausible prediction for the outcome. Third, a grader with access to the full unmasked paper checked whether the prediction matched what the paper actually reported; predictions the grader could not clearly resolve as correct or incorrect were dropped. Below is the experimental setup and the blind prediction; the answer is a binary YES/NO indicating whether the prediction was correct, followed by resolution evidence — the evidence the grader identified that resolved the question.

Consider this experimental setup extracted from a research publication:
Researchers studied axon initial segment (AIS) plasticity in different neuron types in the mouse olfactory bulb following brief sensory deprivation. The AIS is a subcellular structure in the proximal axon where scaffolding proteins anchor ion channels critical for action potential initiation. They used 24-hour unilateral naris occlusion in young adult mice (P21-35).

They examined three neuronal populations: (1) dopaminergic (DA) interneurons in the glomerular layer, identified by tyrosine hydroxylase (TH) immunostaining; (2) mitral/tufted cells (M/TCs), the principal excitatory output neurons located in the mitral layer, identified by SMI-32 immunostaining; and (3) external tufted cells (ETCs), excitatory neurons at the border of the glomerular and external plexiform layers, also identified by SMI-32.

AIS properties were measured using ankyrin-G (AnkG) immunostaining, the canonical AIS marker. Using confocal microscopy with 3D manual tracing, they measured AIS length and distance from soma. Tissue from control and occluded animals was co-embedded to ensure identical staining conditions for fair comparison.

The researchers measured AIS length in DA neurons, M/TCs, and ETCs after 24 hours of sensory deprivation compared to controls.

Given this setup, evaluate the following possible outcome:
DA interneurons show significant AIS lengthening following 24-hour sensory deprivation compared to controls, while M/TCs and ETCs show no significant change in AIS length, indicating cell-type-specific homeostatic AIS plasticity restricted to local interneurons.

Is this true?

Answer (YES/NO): NO